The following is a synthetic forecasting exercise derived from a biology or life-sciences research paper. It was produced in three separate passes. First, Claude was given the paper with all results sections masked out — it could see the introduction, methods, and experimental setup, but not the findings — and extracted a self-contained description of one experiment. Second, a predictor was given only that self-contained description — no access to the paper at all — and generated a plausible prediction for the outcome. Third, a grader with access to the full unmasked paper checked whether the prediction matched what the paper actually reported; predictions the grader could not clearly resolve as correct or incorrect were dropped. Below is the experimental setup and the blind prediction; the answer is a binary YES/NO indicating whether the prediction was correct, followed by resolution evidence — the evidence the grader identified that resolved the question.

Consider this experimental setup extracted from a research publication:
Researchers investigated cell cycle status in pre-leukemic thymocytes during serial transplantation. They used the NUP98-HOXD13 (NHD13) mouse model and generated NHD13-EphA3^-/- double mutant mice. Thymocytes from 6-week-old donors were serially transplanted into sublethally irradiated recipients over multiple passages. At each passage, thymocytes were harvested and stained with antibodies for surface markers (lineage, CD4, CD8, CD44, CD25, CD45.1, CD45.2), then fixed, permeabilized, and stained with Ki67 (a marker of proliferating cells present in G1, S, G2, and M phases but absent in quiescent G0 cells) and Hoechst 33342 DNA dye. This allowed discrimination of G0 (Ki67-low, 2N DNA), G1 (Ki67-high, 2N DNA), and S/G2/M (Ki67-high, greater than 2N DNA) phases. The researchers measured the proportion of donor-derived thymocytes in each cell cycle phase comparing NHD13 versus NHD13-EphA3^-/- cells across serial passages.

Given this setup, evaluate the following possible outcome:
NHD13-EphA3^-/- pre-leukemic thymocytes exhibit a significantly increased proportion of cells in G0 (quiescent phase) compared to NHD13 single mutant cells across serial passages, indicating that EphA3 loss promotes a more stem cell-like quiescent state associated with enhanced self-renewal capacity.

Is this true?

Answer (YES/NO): NO